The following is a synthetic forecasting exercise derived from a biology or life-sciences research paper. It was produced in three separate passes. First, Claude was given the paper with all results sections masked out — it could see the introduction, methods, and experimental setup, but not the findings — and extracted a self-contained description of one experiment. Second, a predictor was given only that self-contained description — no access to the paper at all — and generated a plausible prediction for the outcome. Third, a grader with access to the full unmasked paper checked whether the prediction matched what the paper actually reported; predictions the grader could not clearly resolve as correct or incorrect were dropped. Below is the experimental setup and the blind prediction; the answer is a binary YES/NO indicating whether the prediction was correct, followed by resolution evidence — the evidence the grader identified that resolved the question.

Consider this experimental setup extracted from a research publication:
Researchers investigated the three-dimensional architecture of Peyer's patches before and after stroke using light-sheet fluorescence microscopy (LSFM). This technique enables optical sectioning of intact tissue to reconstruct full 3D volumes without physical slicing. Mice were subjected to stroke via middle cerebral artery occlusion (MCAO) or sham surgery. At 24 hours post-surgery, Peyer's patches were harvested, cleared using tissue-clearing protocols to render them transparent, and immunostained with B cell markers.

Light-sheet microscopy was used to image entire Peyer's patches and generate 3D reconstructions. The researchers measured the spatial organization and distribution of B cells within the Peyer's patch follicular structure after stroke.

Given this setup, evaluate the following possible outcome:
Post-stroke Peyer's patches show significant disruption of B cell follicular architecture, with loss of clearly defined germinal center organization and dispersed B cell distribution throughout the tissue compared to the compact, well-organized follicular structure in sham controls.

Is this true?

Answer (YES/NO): NO